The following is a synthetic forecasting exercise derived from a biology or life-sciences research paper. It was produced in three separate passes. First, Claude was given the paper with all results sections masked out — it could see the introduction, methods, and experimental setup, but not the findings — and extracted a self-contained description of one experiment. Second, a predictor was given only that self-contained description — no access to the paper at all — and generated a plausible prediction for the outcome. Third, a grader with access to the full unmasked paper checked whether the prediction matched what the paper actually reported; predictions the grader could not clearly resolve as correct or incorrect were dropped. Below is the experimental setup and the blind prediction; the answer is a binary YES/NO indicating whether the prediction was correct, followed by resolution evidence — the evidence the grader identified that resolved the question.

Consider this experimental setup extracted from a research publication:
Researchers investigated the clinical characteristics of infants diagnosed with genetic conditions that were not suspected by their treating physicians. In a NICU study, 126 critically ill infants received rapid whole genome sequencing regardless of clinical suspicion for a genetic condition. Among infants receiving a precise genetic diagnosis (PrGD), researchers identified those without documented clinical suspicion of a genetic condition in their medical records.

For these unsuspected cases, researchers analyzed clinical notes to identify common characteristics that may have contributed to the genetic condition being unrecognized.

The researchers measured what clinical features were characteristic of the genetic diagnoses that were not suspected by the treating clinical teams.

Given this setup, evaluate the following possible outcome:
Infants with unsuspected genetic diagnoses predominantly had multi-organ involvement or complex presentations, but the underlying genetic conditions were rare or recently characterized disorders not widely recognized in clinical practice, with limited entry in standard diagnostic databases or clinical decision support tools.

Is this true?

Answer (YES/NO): NO